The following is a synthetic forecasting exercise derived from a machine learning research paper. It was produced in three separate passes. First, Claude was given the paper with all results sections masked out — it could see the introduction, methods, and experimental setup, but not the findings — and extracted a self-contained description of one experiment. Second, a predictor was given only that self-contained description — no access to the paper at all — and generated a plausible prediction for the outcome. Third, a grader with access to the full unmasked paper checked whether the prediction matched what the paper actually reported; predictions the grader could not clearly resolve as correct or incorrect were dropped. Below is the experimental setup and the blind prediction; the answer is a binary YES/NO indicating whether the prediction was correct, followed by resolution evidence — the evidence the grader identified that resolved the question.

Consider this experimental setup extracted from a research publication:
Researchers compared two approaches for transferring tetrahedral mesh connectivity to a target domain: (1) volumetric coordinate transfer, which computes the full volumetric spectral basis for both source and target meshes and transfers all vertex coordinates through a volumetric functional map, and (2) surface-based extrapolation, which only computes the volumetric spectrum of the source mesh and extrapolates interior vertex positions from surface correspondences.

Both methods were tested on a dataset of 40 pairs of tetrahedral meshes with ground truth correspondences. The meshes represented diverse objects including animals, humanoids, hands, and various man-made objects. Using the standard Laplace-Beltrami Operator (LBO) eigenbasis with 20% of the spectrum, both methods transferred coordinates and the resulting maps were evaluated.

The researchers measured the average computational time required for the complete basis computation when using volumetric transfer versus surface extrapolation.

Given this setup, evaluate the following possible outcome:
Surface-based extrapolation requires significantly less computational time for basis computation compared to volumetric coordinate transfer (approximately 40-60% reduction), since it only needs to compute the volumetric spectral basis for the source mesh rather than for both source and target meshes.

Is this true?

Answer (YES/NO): YES